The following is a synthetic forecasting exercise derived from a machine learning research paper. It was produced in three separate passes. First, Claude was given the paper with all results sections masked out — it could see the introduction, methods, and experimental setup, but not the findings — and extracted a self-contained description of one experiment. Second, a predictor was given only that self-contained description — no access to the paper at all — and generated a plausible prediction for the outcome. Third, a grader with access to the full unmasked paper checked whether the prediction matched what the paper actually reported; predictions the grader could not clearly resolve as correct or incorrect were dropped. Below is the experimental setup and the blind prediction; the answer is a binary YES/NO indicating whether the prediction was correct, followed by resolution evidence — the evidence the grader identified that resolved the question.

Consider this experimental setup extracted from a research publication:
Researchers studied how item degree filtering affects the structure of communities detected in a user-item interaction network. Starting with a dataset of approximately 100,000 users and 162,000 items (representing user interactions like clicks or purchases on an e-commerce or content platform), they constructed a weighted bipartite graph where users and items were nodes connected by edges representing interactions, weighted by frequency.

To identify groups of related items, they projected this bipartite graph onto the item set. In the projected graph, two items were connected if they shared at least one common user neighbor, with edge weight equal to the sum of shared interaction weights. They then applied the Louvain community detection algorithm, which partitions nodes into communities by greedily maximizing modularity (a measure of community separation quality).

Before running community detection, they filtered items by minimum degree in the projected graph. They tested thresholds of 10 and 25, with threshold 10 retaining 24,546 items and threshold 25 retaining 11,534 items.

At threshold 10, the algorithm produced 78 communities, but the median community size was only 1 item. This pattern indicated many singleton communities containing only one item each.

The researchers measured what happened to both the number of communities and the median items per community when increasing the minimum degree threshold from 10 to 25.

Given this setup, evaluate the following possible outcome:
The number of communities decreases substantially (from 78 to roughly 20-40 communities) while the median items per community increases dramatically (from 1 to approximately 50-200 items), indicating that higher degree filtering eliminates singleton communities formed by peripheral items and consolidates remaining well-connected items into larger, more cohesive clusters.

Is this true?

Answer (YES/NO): NO